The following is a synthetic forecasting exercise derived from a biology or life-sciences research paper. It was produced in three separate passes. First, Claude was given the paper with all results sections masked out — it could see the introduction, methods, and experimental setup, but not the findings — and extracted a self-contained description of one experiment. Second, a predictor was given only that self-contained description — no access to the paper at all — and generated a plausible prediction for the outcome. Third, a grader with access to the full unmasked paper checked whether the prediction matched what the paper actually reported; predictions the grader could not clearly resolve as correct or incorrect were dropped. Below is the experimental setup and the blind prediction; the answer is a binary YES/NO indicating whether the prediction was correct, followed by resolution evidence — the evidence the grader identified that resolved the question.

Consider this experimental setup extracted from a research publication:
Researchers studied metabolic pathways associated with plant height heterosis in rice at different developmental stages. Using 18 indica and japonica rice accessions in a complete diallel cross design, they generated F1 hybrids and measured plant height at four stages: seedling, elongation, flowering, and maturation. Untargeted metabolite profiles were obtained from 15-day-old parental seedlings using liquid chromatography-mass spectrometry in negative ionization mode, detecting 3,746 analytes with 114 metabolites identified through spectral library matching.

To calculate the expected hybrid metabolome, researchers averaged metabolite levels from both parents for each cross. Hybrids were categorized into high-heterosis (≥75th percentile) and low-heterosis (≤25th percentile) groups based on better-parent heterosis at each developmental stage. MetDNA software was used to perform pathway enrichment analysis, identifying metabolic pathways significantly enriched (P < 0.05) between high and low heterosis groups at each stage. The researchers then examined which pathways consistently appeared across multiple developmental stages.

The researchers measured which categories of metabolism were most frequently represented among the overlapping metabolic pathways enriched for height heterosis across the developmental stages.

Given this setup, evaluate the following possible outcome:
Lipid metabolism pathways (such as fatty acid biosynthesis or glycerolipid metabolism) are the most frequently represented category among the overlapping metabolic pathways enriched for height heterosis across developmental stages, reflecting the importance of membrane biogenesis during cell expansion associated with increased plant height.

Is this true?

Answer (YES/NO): NO